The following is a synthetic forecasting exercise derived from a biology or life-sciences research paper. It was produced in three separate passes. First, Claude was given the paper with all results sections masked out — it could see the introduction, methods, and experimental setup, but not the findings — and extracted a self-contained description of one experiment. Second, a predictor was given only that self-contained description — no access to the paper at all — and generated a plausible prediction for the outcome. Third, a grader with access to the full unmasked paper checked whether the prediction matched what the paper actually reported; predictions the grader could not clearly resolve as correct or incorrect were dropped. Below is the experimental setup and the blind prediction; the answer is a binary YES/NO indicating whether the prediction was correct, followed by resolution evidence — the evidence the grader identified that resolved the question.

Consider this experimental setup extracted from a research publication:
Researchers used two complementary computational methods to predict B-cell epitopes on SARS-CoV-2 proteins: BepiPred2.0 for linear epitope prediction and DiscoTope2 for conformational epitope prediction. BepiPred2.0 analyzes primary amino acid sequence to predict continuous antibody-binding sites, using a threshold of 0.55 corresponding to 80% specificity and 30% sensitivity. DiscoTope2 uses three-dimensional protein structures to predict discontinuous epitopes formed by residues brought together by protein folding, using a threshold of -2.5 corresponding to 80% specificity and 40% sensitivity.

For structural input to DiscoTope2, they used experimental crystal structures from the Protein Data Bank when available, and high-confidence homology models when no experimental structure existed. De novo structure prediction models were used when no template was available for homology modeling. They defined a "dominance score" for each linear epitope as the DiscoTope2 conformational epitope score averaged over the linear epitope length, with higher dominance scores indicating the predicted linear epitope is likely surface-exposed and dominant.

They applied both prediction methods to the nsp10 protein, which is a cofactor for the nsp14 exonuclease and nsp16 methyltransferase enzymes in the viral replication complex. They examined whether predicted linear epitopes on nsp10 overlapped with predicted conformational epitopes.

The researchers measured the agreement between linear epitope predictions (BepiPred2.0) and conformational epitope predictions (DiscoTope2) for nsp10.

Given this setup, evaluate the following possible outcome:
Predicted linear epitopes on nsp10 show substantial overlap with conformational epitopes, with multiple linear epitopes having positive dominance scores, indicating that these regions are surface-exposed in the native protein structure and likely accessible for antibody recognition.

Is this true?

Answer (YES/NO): NO